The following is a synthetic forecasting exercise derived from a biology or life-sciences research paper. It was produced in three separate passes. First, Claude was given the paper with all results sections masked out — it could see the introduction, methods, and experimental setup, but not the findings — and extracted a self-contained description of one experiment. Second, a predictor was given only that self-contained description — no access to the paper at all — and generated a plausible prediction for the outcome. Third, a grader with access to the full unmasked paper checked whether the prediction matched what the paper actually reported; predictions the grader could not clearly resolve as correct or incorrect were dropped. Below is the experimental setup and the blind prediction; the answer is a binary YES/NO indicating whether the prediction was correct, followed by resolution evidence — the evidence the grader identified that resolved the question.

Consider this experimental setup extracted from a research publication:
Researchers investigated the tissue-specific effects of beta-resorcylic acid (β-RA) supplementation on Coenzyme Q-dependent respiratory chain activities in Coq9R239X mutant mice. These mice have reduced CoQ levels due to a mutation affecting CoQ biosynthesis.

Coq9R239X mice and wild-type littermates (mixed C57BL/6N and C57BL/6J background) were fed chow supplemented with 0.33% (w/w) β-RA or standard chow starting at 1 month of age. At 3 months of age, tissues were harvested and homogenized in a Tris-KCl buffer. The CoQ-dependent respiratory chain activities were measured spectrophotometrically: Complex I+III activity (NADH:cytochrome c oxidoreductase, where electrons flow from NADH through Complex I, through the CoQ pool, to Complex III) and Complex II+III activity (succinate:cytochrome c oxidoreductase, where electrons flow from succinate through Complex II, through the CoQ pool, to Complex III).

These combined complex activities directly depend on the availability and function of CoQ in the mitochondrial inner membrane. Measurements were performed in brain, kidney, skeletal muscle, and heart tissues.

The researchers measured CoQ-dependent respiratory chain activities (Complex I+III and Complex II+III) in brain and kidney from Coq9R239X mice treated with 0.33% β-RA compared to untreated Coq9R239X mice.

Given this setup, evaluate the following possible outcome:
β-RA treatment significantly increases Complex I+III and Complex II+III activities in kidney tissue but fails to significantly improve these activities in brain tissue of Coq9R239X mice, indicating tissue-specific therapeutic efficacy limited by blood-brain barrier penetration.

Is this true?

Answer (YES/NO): YES